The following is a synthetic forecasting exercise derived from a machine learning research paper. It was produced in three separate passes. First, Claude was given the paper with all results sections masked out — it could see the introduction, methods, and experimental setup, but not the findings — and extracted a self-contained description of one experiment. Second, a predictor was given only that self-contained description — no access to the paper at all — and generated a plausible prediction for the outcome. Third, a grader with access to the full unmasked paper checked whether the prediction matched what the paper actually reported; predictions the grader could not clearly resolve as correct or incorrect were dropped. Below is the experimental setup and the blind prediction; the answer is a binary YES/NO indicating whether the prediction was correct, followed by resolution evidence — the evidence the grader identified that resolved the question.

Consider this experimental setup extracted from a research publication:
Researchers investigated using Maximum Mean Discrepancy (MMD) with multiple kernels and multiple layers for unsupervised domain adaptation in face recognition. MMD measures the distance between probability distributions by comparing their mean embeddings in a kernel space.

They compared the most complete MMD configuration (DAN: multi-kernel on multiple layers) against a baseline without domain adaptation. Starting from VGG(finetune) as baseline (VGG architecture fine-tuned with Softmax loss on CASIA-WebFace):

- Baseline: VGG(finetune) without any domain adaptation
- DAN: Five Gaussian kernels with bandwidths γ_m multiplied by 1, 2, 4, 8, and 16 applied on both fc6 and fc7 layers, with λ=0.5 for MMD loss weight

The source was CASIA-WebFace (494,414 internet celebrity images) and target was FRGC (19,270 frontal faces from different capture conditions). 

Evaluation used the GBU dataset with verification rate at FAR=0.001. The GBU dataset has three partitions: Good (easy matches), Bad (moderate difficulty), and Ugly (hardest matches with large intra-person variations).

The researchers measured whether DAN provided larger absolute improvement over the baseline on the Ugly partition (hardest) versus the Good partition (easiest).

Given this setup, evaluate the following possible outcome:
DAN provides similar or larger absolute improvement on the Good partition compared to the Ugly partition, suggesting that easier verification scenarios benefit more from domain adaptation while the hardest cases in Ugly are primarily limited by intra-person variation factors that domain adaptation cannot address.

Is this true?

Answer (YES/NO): NO